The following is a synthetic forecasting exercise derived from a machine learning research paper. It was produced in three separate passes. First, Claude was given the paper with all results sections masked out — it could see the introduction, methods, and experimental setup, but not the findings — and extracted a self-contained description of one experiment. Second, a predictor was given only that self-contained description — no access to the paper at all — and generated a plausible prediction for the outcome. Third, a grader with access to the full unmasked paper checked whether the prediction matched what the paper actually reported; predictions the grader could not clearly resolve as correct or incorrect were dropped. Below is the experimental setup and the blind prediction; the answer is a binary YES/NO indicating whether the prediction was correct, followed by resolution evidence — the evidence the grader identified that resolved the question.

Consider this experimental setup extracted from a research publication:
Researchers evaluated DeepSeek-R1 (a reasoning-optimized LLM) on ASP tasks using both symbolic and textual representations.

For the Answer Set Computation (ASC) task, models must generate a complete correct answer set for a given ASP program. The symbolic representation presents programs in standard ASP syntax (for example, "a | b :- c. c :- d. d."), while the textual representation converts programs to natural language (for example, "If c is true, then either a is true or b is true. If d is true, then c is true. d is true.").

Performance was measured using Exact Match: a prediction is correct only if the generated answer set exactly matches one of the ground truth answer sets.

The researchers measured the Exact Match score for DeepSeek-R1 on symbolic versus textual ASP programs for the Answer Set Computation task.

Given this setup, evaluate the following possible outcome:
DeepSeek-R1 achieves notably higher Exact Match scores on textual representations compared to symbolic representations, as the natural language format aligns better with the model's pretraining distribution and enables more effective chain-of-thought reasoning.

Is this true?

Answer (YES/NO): NO